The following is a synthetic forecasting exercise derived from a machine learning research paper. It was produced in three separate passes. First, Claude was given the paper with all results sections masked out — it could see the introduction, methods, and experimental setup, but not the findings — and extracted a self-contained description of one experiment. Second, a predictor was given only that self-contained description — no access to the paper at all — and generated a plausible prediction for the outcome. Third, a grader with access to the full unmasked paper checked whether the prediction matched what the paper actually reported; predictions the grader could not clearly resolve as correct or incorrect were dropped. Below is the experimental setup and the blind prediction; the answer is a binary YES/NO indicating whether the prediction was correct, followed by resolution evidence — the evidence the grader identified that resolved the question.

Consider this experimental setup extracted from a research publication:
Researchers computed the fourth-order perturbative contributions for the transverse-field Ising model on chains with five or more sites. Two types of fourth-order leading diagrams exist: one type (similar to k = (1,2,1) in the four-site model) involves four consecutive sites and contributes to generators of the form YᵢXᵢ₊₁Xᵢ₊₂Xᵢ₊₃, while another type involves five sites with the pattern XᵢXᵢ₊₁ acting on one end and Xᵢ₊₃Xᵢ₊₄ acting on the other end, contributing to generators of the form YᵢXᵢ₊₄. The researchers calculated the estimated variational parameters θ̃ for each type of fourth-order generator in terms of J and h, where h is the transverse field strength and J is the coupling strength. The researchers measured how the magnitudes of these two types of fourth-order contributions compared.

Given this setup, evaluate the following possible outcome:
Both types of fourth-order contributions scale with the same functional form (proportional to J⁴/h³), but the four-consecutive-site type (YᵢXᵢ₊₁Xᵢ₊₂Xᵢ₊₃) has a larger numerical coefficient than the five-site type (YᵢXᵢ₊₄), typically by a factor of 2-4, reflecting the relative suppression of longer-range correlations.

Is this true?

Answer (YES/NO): NO